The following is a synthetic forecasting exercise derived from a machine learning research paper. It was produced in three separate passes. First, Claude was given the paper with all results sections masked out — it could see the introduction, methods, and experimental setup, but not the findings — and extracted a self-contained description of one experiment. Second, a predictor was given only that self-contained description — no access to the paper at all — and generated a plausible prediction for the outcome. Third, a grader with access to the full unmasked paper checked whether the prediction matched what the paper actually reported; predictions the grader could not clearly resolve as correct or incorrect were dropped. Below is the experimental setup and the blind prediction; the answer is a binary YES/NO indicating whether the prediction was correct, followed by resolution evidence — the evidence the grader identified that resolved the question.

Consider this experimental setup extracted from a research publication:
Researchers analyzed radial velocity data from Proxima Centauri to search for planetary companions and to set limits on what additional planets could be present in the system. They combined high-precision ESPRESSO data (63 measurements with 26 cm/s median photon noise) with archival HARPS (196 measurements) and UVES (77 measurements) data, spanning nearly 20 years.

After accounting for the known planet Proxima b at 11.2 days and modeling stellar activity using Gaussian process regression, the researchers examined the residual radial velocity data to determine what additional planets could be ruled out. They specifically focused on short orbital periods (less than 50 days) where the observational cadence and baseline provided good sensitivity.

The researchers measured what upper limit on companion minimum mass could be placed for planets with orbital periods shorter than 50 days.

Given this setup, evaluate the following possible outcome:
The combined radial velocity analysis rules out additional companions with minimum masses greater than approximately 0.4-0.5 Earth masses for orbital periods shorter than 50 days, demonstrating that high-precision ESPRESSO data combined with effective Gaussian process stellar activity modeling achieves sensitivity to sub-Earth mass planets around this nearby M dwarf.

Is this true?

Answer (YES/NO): NO